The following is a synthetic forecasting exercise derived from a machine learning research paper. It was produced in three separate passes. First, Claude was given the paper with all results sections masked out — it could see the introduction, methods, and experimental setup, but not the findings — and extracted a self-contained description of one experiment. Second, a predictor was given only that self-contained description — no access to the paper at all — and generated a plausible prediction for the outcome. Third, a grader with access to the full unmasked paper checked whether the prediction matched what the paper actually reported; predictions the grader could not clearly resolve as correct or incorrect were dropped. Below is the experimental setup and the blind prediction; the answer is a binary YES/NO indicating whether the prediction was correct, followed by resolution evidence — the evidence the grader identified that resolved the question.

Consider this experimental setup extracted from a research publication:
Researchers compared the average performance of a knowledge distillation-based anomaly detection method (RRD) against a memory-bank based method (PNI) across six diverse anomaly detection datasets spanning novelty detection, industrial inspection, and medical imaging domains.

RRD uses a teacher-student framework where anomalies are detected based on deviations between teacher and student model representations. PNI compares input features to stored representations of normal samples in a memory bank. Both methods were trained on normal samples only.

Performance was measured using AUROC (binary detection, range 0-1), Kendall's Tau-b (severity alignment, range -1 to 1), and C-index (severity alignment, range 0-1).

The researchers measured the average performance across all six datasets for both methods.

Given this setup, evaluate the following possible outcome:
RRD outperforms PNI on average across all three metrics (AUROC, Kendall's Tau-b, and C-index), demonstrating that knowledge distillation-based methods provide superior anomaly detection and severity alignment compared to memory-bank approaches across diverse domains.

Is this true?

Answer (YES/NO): NO